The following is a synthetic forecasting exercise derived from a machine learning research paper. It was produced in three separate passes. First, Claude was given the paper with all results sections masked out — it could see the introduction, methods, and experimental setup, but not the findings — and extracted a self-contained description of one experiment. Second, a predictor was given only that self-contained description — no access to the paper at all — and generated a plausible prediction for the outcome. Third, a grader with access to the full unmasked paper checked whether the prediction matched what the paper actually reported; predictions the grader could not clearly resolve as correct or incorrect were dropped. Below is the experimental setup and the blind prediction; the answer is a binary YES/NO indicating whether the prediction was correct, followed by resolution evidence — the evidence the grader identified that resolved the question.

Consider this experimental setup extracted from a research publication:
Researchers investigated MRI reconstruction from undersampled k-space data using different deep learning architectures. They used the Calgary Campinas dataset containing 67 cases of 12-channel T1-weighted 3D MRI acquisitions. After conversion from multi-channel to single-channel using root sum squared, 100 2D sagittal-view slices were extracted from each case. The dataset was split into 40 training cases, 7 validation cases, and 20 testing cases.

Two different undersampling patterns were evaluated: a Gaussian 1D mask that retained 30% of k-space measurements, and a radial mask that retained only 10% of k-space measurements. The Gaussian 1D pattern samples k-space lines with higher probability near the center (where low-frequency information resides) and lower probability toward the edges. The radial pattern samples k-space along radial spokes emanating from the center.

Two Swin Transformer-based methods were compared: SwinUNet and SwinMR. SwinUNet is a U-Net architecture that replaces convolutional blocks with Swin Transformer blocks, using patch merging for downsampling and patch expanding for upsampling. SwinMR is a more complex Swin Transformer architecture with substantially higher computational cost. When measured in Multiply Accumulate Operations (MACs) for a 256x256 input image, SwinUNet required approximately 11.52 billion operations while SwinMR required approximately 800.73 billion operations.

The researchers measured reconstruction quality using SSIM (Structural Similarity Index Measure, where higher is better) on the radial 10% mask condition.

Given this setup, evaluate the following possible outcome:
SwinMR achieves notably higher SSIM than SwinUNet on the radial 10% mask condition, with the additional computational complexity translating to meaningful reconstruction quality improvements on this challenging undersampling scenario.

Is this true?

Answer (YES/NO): YES